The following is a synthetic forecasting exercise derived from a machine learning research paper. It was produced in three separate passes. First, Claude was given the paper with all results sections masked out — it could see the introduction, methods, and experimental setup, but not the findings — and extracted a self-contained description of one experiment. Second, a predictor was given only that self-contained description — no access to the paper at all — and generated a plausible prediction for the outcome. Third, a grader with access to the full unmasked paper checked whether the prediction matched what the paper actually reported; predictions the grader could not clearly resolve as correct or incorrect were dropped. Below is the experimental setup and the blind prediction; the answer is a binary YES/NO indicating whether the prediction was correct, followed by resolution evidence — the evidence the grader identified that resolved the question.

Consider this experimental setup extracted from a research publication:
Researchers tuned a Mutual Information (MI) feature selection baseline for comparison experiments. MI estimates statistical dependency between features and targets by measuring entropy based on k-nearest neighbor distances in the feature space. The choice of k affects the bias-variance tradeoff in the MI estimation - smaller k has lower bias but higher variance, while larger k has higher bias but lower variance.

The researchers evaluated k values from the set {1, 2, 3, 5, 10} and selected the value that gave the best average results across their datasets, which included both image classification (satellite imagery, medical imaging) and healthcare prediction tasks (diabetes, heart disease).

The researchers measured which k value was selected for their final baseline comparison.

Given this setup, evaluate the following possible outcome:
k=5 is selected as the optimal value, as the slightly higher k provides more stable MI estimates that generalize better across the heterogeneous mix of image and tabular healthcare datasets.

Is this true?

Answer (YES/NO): NO